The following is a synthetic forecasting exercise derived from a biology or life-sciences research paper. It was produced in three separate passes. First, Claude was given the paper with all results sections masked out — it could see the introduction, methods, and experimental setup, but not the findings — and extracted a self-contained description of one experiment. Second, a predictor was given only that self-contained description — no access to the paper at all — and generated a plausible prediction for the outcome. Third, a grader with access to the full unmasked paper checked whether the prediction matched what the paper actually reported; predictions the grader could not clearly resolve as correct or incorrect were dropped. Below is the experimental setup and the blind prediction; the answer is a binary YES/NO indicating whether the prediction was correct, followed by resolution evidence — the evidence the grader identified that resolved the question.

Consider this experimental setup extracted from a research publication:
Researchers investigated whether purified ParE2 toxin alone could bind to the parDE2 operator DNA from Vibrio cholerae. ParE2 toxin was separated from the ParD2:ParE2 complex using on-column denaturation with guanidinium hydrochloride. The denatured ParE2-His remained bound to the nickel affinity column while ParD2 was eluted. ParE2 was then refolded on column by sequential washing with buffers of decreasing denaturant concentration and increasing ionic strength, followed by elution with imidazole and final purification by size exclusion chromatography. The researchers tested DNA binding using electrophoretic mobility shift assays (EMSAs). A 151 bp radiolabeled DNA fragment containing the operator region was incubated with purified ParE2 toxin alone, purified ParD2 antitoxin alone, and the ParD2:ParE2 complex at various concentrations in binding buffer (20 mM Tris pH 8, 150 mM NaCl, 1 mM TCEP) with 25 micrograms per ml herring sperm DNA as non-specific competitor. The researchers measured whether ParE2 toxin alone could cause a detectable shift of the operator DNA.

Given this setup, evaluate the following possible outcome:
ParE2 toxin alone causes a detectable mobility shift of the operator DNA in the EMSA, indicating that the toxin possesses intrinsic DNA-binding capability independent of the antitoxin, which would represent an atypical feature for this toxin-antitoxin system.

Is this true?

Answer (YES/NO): NO